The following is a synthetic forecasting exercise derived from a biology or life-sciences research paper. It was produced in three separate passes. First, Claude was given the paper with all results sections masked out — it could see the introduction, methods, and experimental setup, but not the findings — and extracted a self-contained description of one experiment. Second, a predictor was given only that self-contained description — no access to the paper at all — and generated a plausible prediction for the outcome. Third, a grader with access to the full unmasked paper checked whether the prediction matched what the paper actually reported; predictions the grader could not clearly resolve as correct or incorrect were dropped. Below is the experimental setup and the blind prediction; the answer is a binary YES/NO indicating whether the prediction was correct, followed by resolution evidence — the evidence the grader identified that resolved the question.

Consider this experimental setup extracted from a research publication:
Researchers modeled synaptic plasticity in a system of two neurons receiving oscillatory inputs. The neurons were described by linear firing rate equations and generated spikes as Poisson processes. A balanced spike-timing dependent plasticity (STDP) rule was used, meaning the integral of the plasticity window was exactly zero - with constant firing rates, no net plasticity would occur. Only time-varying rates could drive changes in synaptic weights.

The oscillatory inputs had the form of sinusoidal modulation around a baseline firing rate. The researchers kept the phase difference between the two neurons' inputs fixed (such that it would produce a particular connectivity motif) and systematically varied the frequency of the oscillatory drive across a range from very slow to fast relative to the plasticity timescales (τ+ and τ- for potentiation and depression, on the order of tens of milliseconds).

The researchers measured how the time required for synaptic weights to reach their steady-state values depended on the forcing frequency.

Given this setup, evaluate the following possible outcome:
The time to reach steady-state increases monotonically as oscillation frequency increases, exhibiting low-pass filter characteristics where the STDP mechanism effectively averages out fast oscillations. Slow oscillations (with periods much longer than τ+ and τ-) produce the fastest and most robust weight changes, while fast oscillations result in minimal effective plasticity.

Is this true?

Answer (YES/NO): NO